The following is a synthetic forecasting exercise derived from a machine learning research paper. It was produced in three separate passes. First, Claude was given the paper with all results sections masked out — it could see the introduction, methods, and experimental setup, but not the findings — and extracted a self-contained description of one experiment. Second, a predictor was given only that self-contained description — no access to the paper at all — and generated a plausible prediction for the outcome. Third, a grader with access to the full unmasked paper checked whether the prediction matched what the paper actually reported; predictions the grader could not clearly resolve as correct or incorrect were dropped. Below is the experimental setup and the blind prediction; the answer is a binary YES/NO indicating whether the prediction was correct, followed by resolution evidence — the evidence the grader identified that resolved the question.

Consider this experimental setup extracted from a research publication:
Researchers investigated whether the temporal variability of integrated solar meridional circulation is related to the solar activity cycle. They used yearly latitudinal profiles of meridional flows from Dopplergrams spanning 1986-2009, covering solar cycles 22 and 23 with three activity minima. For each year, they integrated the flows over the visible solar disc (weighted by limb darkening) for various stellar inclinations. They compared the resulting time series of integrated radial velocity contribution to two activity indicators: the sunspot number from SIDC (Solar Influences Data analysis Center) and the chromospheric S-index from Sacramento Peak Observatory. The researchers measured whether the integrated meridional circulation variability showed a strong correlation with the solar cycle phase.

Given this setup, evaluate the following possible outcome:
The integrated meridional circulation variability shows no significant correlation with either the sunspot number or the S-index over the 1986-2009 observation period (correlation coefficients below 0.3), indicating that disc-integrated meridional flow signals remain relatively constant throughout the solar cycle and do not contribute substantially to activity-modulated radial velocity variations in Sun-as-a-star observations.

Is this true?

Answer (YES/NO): NO